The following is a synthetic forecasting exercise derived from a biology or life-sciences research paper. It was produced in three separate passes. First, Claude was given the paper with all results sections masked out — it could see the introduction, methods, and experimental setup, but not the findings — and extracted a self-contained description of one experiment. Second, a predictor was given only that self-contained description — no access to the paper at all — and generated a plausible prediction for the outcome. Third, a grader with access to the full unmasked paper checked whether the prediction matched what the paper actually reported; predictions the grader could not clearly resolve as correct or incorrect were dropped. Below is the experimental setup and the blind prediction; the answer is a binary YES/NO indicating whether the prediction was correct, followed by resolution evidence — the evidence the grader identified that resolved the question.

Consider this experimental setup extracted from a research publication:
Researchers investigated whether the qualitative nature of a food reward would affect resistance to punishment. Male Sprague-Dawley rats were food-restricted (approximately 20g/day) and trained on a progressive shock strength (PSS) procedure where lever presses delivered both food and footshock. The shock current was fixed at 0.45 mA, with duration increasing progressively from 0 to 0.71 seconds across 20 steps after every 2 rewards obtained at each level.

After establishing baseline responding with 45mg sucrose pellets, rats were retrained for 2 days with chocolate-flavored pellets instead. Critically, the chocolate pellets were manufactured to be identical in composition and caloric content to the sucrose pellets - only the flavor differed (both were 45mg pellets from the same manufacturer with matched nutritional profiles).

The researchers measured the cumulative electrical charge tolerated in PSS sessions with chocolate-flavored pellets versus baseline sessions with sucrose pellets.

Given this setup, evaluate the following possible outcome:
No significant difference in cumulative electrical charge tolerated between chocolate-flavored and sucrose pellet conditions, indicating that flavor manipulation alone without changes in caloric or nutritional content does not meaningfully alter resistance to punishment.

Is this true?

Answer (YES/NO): NO